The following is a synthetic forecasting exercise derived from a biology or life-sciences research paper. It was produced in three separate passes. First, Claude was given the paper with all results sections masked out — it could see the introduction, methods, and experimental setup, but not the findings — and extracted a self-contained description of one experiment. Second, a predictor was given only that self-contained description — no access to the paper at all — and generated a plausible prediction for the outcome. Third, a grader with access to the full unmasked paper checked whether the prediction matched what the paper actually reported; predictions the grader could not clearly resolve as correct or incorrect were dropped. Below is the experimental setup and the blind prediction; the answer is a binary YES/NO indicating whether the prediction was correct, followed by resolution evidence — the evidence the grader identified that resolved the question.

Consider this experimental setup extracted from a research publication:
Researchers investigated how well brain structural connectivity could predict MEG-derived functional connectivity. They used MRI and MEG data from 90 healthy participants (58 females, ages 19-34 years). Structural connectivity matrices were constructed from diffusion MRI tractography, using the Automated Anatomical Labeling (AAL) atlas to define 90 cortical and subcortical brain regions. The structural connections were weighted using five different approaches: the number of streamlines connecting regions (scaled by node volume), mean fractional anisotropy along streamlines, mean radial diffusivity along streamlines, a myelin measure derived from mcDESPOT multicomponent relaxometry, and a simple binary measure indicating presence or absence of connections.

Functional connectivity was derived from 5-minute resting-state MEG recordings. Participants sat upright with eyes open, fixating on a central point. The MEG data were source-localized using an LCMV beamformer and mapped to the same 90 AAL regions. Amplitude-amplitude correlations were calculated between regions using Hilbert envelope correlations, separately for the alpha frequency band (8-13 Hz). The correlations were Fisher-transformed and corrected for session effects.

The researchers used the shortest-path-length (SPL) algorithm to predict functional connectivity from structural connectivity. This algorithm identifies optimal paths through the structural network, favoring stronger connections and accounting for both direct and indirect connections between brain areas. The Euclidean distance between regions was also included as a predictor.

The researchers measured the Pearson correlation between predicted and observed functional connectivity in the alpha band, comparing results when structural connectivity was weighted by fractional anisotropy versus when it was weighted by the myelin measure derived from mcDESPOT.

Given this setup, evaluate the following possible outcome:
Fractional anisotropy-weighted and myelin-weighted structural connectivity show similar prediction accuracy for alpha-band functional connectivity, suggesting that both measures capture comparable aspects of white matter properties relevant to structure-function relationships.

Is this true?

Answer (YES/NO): NO